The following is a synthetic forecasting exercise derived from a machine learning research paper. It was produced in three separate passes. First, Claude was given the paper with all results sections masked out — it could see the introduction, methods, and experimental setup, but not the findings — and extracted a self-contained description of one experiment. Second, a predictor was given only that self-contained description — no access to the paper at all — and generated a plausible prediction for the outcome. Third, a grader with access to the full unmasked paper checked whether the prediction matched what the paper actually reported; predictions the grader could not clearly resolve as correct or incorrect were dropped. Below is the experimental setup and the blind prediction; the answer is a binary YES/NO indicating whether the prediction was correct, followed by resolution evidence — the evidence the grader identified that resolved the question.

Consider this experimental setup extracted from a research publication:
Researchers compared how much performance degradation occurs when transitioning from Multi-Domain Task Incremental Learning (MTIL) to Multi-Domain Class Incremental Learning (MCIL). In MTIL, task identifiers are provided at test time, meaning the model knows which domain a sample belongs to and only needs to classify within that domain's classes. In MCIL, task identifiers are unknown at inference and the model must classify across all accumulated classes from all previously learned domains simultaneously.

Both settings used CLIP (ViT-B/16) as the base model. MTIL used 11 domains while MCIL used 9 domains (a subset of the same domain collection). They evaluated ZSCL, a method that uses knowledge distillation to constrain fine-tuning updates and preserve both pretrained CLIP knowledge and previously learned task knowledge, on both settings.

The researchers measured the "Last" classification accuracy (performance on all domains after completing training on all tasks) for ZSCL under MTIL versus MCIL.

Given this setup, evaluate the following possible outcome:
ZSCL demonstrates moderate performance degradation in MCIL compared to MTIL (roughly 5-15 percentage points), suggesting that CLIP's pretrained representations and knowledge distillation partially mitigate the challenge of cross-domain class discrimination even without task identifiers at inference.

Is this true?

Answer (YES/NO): NO